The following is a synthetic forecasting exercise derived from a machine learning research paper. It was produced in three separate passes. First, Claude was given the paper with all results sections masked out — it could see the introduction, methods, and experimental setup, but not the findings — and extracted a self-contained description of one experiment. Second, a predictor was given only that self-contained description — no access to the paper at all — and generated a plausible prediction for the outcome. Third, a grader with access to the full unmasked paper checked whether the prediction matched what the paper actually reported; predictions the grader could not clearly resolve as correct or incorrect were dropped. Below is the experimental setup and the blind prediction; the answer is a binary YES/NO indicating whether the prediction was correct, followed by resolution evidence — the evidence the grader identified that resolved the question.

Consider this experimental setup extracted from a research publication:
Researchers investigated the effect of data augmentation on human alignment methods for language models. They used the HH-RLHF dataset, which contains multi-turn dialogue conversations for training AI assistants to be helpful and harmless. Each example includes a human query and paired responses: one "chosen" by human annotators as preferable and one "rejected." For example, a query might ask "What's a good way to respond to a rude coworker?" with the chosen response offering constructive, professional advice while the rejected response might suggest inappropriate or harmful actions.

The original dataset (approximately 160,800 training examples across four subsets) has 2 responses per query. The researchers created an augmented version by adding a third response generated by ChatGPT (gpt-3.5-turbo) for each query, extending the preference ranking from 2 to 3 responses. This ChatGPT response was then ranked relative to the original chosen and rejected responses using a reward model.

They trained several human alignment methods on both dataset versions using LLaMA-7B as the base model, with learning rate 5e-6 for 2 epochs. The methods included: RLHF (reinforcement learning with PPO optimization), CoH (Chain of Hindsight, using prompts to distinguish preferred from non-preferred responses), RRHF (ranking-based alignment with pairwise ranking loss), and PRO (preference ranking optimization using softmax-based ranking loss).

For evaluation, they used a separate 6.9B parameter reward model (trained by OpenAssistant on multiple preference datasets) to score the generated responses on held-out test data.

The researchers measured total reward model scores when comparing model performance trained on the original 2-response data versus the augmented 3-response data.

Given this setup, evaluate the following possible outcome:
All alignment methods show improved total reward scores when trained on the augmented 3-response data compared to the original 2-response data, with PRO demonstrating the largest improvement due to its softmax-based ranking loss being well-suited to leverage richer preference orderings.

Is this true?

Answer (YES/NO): YES